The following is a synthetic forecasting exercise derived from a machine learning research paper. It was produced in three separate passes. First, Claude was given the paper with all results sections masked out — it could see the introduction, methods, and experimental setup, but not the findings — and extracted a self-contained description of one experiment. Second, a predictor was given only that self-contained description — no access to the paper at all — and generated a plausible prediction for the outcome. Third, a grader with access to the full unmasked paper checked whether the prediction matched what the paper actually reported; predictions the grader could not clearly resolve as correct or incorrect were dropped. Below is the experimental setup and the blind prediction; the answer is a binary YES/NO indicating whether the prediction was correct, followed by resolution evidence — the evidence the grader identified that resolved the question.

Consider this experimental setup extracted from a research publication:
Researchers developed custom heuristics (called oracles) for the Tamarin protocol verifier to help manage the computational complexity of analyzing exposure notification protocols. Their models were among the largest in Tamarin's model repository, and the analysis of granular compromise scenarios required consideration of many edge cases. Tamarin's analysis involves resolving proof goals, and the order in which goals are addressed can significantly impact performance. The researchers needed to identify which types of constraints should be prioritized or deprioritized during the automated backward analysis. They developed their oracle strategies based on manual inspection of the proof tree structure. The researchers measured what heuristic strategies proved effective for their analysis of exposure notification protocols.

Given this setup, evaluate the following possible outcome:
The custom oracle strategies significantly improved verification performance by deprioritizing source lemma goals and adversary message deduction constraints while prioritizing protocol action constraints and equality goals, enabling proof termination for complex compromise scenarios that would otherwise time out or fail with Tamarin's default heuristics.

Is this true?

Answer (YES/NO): NO